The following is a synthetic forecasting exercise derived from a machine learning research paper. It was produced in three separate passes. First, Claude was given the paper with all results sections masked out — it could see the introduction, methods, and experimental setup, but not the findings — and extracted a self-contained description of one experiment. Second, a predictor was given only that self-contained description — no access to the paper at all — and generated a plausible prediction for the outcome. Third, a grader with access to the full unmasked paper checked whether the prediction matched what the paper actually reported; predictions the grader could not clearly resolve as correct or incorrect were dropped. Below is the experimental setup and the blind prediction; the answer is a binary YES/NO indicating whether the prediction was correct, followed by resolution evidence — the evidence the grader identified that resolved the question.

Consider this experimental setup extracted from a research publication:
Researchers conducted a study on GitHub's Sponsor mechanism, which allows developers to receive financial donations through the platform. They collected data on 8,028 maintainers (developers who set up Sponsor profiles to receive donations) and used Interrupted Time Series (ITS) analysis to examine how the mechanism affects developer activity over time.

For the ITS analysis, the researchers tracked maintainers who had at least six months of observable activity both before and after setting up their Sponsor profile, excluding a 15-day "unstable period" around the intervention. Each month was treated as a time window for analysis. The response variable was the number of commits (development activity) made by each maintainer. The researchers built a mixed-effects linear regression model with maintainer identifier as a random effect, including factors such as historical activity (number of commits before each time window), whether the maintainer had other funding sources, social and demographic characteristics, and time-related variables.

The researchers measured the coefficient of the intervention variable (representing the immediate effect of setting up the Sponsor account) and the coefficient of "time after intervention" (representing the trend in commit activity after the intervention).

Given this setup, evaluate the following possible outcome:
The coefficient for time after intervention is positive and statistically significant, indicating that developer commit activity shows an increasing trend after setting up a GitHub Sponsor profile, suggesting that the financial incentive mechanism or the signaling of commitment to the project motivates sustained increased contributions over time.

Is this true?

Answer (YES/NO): NO